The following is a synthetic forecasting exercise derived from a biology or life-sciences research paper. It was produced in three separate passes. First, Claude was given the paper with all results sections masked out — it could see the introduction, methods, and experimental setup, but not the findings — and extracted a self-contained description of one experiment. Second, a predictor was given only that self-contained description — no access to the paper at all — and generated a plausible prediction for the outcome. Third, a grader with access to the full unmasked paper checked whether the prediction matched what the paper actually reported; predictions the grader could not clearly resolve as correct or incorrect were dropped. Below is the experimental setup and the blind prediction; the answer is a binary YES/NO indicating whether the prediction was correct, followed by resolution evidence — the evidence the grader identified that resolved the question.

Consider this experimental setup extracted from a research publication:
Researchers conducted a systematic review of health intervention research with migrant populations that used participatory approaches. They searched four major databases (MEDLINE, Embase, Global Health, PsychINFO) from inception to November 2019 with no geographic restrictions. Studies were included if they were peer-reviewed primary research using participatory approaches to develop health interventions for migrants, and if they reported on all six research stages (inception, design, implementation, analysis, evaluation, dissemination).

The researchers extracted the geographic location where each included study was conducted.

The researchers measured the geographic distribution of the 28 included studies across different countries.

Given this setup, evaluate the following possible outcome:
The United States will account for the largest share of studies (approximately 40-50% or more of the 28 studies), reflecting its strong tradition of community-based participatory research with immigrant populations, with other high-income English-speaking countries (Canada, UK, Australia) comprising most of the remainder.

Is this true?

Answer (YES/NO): NO